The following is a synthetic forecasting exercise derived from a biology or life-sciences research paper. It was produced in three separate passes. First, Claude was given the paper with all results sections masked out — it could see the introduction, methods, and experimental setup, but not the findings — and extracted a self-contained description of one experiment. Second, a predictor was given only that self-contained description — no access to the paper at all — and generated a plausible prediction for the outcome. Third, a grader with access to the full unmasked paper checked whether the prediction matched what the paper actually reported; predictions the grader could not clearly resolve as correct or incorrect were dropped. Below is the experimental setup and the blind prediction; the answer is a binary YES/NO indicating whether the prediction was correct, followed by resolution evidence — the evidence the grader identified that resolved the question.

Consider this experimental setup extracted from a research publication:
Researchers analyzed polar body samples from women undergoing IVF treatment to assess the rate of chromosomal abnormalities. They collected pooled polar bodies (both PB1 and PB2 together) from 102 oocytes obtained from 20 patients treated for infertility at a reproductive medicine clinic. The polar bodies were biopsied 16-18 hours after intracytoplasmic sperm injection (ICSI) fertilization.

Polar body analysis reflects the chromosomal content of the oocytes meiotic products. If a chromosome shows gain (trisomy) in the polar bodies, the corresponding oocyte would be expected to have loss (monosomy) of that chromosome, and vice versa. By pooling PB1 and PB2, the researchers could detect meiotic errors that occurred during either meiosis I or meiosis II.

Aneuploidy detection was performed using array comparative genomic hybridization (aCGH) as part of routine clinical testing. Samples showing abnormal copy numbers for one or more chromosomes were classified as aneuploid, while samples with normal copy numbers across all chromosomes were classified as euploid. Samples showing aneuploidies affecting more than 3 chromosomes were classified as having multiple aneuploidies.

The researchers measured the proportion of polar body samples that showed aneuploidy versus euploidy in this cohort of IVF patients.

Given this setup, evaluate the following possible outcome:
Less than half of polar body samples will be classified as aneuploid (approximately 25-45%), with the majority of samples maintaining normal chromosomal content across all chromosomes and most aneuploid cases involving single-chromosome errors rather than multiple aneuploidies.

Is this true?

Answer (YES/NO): NO